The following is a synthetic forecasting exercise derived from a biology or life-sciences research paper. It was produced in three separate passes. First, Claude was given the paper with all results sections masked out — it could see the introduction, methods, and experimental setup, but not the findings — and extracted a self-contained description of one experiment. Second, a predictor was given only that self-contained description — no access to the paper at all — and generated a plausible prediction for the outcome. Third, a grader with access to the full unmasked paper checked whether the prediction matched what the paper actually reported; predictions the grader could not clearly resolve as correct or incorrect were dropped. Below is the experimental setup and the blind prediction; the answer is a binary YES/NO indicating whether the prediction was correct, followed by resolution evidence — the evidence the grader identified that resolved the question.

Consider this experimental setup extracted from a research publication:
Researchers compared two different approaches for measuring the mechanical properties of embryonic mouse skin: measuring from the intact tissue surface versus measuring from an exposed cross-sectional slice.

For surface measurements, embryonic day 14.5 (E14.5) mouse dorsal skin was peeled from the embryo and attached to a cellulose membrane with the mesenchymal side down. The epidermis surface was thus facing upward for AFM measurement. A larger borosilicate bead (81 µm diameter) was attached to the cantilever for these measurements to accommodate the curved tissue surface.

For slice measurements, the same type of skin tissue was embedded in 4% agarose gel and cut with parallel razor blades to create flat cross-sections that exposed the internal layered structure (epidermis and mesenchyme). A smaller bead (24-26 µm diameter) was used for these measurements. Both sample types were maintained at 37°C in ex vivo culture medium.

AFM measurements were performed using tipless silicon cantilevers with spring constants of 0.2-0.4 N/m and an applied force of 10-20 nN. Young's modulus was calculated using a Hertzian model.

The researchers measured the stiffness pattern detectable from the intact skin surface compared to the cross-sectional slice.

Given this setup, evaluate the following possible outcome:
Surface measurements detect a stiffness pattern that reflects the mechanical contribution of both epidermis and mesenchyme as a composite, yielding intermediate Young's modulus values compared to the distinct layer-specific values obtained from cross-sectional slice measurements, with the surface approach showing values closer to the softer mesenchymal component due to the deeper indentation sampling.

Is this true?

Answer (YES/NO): NO